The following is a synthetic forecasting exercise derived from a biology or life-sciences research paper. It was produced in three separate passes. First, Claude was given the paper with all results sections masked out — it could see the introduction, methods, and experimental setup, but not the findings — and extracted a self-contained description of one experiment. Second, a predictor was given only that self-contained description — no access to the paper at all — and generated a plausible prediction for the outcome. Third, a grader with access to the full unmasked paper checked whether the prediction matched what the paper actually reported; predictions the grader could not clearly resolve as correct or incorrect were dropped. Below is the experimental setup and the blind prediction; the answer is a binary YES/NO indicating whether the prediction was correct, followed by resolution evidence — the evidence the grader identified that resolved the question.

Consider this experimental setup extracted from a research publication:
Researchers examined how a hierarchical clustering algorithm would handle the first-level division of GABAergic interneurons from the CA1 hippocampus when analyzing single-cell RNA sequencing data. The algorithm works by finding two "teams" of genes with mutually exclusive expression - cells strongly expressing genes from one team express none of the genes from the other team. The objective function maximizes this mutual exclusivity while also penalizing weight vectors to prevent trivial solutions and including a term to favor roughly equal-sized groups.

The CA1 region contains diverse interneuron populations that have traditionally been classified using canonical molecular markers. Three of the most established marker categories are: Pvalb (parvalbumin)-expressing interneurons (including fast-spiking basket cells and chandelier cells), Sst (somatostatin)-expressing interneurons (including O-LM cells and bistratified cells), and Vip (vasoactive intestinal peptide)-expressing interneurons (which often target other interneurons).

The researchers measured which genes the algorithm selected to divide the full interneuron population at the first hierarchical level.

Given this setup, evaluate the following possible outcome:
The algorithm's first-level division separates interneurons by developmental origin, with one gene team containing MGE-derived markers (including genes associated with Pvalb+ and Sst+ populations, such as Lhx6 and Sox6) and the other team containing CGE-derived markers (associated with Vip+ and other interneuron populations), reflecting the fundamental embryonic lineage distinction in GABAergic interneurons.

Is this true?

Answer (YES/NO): YES